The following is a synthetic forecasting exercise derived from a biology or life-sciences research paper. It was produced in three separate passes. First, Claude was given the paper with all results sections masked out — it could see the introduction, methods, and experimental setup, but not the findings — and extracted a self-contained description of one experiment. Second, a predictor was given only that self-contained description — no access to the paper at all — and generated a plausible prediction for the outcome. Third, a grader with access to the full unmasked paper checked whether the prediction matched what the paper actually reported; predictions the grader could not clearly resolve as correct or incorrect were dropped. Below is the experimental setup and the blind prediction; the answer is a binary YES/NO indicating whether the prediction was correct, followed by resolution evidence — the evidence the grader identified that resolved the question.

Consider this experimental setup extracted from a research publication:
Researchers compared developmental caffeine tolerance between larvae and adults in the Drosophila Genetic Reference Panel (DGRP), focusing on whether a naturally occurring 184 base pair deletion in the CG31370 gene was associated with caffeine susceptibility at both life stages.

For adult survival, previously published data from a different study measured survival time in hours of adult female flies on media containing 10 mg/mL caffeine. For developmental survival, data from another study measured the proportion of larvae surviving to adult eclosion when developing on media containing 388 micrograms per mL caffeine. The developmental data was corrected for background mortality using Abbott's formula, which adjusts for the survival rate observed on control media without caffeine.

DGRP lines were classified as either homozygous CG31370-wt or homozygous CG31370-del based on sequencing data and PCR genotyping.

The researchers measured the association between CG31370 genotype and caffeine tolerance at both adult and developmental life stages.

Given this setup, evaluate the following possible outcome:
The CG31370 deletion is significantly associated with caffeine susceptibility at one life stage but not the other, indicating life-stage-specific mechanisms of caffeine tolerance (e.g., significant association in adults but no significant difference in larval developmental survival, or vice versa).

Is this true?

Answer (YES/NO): YES